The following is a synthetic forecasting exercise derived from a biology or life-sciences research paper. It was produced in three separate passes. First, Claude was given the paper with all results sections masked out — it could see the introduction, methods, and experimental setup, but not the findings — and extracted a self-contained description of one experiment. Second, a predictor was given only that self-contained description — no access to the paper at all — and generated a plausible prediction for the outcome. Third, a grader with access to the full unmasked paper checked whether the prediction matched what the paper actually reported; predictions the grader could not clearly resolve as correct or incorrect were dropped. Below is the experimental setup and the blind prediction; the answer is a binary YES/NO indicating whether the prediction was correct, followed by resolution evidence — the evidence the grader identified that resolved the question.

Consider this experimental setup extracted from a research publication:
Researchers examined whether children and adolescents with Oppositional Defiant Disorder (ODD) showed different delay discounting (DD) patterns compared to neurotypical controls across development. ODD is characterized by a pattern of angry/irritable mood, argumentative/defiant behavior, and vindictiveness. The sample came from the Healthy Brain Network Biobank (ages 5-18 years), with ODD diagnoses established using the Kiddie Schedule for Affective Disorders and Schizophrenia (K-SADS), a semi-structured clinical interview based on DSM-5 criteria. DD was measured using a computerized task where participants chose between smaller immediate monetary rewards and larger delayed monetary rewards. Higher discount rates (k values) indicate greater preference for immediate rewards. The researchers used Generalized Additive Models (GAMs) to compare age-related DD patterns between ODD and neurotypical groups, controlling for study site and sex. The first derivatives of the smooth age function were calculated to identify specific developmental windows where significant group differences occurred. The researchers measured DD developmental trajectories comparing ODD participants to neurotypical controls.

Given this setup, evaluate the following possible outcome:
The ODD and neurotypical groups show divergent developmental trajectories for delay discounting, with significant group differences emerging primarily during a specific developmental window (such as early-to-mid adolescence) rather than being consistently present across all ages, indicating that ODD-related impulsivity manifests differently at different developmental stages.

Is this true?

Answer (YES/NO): NO